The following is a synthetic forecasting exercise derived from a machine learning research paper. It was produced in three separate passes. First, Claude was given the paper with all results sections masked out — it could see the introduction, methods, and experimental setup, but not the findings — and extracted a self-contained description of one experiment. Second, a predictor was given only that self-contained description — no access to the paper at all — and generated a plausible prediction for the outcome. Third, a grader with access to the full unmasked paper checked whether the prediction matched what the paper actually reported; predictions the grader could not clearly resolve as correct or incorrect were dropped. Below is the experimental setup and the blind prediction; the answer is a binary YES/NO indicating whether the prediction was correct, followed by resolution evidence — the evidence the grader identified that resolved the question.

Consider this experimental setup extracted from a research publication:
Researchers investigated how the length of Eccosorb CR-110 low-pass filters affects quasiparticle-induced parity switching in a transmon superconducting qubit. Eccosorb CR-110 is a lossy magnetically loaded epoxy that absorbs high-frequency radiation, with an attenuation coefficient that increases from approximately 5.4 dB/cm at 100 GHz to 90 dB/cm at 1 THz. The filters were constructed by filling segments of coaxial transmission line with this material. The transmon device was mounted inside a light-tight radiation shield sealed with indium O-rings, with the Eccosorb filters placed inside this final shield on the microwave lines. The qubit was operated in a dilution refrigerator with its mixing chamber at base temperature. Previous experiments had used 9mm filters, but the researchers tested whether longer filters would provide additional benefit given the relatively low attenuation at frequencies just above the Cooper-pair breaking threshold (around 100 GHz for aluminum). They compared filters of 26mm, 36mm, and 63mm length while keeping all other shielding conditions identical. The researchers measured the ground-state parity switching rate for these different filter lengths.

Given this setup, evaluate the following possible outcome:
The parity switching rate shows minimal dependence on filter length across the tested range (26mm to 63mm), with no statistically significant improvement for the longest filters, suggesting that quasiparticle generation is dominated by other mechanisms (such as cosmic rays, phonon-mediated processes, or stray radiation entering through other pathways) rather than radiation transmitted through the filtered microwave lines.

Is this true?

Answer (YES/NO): NO